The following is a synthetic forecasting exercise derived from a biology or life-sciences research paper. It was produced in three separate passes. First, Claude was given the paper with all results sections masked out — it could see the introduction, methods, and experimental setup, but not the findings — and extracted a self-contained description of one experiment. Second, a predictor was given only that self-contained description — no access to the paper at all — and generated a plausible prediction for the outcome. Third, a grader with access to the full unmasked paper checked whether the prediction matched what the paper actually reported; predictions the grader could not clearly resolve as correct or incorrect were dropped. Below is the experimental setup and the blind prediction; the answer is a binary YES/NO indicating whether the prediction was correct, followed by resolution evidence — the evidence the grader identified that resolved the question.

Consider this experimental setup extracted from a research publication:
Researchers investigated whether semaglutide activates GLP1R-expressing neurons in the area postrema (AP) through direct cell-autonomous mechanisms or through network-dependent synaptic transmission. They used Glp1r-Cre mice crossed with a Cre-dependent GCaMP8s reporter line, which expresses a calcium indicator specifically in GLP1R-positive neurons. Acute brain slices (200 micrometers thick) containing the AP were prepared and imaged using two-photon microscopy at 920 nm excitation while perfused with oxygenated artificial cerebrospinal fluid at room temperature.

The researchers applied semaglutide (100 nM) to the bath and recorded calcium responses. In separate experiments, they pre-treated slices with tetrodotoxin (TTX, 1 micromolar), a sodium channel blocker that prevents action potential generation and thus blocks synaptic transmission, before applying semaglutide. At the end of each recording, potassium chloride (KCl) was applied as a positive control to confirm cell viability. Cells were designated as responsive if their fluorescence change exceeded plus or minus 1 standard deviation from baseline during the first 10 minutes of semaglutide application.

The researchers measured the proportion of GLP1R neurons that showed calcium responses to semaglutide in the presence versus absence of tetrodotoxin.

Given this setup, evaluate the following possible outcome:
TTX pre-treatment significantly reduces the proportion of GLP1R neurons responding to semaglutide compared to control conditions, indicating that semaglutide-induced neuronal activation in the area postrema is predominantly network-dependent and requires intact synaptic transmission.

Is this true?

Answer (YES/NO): NO